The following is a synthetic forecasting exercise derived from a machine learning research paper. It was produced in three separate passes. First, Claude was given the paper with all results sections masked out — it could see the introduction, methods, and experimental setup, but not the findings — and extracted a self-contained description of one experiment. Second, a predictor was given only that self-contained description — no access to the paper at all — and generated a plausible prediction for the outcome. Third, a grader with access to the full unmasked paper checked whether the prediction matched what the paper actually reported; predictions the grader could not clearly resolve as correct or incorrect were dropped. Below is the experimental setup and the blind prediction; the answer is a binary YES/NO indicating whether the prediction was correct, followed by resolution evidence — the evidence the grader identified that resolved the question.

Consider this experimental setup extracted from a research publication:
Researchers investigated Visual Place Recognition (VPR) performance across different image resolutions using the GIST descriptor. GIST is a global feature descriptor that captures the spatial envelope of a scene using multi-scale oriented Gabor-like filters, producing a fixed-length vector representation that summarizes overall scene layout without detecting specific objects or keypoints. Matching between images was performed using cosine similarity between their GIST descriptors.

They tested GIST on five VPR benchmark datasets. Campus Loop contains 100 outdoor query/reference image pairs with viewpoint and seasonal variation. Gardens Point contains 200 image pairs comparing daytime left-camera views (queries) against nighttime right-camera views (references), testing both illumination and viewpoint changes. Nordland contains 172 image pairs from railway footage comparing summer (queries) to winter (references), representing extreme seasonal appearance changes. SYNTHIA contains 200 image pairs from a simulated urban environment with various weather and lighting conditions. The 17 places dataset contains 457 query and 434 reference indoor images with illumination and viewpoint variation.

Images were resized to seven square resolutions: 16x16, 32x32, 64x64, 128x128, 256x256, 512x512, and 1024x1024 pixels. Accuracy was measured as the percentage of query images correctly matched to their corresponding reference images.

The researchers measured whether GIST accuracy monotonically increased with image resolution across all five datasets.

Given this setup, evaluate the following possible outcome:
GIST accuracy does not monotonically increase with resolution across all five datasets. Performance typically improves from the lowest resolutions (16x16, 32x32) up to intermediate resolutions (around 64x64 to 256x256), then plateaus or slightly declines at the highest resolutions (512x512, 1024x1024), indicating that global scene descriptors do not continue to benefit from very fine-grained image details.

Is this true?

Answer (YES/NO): NO